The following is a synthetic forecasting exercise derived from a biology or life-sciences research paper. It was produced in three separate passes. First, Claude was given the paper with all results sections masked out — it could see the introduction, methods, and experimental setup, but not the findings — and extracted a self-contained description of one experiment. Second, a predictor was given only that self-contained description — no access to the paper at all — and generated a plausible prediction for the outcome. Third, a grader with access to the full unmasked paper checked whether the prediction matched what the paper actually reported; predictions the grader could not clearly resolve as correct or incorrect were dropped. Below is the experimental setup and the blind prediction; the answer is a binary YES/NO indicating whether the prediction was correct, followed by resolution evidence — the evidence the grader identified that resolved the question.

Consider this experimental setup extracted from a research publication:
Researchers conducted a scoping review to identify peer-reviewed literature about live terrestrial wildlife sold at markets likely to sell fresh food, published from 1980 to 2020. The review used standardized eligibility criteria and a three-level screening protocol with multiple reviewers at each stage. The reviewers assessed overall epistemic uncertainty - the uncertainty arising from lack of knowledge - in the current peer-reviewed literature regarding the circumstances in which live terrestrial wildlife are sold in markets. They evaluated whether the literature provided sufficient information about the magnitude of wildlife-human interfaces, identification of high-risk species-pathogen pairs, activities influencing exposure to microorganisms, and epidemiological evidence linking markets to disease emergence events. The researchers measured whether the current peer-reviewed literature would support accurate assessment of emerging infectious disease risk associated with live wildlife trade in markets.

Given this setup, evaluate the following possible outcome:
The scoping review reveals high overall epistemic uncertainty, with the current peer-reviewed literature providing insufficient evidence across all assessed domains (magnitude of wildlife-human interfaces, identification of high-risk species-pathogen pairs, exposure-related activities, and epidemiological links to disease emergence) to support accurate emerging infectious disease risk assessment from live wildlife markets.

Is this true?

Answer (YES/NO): YES